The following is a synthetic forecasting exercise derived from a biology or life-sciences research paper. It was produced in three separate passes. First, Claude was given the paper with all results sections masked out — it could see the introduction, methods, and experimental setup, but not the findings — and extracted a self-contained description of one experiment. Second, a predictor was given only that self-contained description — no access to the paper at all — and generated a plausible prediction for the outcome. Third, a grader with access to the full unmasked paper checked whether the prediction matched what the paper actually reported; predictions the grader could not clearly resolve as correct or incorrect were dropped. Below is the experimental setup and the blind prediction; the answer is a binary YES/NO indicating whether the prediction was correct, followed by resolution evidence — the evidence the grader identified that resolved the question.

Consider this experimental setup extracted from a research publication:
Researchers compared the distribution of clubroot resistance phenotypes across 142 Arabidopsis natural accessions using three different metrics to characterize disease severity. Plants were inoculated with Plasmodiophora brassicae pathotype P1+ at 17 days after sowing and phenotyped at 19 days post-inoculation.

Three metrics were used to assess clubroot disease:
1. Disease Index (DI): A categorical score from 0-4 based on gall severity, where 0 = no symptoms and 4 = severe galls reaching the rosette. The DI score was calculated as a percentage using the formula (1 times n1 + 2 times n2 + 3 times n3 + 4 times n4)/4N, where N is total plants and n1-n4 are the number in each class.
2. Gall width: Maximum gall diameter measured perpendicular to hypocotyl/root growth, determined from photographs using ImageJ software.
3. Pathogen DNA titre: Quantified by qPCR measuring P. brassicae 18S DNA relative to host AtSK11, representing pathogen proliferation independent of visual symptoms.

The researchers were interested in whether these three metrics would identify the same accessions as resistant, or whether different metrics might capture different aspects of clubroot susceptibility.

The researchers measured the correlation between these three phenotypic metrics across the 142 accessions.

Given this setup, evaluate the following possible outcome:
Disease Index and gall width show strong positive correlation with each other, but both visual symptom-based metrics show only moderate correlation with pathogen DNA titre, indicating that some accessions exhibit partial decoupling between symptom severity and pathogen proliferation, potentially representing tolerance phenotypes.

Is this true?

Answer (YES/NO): YES